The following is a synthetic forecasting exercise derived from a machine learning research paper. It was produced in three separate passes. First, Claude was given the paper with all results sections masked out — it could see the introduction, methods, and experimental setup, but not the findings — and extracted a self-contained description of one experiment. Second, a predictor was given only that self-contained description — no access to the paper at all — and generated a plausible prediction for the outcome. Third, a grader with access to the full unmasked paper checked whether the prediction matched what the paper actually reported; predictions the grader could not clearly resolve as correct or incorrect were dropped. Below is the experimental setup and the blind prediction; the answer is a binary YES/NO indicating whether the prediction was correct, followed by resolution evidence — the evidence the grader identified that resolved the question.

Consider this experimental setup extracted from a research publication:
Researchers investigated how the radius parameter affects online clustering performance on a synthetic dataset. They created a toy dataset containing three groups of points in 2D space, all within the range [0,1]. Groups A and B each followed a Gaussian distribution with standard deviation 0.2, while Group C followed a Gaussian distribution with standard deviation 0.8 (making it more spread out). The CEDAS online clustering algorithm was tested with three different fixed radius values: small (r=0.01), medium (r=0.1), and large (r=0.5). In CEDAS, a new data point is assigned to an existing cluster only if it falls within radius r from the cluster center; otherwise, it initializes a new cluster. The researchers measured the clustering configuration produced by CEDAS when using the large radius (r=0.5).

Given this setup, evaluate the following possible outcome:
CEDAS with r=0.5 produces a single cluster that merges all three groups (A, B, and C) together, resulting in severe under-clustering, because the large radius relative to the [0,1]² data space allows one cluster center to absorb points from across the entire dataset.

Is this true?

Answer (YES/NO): NO